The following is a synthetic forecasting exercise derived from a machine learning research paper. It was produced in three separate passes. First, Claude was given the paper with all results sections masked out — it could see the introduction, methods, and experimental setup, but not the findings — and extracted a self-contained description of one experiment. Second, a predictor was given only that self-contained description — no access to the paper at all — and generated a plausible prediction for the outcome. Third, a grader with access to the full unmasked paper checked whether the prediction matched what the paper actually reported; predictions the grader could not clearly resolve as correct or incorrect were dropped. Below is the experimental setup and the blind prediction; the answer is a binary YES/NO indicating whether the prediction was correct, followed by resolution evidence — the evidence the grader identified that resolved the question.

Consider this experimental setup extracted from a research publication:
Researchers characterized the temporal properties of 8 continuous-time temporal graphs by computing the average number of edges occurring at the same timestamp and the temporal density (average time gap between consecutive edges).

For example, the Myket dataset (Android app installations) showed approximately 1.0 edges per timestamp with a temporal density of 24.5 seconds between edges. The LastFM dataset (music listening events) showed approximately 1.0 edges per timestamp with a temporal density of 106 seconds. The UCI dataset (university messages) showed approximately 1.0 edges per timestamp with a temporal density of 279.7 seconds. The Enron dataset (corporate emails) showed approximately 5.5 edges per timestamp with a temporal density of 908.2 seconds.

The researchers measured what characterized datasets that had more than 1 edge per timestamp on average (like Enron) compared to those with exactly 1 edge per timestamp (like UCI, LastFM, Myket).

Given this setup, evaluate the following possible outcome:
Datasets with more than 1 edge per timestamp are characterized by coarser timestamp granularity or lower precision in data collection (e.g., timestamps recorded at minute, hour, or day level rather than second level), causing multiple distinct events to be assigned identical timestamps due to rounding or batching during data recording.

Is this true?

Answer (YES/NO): NO